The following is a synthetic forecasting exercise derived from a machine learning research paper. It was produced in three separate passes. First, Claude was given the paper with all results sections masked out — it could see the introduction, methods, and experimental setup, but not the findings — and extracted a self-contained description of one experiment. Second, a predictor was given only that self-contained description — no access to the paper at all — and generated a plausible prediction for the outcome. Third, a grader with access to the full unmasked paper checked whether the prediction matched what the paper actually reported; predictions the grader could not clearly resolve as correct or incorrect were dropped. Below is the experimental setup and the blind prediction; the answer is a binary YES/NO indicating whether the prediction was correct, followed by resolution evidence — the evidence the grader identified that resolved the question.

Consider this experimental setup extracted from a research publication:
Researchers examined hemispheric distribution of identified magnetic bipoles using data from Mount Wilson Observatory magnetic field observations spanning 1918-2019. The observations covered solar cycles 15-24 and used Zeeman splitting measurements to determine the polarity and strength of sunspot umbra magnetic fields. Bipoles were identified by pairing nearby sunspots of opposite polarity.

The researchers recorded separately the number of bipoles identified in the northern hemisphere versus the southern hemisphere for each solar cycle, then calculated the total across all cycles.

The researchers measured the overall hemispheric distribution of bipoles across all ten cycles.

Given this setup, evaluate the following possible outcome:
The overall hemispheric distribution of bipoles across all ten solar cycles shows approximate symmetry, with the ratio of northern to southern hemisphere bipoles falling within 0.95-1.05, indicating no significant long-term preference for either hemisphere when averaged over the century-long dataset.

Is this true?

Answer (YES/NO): YES